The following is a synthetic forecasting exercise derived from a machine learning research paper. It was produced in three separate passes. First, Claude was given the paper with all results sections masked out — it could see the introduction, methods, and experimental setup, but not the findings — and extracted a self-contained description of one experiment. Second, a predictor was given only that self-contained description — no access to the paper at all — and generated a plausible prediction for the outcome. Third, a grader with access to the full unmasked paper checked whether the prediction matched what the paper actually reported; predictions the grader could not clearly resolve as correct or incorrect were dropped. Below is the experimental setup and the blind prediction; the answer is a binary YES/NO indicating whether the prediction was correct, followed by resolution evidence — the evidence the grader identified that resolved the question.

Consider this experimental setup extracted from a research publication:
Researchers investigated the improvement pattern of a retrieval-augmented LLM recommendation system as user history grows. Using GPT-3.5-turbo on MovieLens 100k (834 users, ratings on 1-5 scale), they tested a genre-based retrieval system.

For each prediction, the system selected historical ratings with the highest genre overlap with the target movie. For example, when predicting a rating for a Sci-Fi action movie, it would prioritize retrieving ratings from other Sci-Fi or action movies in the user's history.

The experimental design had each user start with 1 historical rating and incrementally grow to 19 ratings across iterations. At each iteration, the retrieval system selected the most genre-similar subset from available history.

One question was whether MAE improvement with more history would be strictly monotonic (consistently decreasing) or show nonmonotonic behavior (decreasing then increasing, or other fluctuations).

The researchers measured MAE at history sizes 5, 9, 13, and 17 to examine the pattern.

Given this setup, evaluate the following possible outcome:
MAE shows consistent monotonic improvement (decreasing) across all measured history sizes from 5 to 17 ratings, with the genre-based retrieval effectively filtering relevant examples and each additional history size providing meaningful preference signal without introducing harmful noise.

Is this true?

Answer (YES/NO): NO